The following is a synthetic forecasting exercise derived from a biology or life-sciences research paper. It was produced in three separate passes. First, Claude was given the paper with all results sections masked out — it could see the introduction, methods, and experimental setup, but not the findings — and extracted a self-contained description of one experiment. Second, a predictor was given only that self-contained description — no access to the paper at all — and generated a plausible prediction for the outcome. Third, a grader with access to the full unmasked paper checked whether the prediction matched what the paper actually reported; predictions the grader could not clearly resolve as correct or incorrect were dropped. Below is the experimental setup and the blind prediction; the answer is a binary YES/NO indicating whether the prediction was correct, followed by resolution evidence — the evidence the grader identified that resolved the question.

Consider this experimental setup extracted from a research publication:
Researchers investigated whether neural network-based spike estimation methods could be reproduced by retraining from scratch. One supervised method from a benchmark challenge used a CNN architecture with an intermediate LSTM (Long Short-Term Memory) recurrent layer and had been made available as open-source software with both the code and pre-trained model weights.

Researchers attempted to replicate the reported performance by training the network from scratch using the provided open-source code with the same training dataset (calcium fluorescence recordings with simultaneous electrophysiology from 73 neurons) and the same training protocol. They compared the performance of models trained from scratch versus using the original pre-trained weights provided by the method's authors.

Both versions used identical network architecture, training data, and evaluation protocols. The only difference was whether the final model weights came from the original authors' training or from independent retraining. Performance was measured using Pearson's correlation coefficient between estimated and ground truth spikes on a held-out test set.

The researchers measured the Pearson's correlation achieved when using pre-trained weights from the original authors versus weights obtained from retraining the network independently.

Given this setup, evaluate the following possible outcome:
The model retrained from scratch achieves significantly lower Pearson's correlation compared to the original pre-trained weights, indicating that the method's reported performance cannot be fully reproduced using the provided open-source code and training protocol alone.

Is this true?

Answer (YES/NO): YES